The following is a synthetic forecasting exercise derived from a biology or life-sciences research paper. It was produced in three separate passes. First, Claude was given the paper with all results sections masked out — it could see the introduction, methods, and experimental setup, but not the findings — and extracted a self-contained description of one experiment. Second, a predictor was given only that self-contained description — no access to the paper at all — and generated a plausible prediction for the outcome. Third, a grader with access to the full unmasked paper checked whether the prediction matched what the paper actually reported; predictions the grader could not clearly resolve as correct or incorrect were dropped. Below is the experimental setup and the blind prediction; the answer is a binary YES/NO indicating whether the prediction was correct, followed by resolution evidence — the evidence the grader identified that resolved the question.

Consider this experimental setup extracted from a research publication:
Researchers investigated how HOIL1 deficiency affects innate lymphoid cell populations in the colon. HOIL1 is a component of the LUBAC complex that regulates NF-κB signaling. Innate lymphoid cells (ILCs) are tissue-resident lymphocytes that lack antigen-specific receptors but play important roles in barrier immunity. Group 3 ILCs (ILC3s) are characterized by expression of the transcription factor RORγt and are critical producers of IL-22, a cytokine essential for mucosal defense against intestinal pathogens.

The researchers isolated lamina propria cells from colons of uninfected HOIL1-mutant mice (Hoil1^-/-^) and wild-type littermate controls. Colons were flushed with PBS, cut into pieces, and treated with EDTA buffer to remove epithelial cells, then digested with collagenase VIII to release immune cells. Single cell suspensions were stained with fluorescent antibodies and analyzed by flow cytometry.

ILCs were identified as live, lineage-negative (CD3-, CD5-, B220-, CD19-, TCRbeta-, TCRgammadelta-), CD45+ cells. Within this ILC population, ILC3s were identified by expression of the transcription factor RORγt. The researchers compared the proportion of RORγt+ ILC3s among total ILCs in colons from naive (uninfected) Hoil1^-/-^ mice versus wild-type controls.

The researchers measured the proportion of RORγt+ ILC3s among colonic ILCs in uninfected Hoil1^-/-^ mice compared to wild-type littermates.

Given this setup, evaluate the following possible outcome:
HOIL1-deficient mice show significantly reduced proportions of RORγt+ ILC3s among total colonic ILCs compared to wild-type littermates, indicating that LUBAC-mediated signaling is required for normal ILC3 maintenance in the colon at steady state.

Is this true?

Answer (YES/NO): YES